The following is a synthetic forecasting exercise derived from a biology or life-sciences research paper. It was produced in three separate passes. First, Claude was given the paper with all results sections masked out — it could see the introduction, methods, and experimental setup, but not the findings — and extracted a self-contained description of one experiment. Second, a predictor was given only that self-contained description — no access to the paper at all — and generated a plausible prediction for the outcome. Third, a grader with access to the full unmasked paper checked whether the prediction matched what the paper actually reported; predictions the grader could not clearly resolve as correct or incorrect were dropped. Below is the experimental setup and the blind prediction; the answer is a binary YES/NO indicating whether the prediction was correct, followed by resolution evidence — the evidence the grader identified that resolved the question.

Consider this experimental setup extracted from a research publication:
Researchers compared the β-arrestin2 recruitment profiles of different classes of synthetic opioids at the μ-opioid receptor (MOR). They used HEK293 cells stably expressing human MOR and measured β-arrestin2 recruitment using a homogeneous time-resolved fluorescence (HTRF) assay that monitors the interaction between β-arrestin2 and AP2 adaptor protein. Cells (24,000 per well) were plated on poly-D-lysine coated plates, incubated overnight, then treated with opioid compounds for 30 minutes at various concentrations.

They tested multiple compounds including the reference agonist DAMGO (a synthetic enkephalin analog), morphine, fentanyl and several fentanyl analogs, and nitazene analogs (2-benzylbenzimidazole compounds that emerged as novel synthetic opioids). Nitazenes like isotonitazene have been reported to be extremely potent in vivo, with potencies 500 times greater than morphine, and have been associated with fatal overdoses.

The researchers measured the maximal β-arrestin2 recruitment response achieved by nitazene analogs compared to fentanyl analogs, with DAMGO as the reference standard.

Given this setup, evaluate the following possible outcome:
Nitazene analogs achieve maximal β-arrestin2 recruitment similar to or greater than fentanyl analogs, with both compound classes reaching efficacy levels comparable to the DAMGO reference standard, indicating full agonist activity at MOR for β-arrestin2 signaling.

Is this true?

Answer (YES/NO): NO